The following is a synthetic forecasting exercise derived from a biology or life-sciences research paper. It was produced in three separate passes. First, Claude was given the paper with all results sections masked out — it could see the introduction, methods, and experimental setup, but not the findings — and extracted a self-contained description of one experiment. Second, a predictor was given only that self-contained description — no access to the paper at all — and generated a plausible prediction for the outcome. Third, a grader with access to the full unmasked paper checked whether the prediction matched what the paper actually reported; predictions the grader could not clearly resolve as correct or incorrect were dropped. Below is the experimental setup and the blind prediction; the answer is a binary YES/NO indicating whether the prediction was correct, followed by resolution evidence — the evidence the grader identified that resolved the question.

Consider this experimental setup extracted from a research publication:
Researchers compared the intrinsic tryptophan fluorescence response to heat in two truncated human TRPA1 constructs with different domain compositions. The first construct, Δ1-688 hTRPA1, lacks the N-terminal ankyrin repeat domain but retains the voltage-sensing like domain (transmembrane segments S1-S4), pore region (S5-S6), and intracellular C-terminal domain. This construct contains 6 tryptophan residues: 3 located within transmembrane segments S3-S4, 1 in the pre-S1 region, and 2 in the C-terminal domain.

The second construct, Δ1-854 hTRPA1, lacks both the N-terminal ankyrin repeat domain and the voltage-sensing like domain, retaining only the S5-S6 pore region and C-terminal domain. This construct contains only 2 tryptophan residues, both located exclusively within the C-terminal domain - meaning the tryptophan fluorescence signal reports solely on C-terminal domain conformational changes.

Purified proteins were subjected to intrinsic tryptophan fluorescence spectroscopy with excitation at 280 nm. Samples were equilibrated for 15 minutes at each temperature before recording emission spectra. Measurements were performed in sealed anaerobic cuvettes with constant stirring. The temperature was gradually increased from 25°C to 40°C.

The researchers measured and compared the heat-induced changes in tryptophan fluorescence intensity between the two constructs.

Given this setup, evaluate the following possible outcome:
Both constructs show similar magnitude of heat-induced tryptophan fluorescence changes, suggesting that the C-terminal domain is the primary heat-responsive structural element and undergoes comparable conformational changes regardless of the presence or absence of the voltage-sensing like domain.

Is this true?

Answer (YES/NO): NO